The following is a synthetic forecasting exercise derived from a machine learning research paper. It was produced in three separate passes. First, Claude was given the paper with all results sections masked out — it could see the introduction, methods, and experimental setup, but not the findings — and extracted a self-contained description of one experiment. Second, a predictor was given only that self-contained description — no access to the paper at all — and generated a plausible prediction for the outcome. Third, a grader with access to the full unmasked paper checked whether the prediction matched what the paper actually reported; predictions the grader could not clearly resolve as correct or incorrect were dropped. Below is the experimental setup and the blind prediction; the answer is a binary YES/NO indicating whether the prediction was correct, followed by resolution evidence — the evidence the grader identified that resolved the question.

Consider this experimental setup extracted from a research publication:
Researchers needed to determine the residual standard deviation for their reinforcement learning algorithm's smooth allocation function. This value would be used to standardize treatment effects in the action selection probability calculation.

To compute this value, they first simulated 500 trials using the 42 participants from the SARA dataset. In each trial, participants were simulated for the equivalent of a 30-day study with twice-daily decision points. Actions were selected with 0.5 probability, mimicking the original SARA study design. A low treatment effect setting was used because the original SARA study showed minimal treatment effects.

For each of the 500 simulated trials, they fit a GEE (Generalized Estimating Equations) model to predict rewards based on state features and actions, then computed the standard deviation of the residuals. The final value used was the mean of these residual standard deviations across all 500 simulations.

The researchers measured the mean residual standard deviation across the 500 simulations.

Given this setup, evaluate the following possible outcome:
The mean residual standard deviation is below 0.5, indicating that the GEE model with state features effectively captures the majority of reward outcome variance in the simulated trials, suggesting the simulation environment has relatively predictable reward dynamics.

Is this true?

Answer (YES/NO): NO